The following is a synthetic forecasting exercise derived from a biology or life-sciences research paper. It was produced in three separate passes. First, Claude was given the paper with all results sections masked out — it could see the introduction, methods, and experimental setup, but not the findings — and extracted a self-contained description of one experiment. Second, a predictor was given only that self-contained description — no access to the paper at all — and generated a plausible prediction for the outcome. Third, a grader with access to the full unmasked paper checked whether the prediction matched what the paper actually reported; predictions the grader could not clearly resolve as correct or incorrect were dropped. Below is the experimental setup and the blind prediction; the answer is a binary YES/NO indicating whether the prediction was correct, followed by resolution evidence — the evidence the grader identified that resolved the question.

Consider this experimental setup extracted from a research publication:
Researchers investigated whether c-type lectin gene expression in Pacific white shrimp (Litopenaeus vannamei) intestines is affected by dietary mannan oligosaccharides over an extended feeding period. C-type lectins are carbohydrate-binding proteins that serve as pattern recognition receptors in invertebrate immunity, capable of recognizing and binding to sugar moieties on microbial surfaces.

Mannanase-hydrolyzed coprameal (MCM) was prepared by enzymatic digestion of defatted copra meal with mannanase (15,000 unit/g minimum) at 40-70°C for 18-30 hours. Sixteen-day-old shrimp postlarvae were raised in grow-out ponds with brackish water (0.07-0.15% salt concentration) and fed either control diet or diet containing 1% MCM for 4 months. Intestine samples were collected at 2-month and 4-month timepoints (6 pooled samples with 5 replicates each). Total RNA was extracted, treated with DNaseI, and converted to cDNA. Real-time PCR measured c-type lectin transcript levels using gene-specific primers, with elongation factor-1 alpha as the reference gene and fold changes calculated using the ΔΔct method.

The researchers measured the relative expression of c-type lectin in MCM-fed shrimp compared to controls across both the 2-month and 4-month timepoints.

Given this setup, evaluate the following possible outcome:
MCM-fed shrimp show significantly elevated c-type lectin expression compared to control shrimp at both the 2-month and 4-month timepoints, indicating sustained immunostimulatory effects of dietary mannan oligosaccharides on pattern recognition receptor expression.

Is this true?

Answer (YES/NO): YES